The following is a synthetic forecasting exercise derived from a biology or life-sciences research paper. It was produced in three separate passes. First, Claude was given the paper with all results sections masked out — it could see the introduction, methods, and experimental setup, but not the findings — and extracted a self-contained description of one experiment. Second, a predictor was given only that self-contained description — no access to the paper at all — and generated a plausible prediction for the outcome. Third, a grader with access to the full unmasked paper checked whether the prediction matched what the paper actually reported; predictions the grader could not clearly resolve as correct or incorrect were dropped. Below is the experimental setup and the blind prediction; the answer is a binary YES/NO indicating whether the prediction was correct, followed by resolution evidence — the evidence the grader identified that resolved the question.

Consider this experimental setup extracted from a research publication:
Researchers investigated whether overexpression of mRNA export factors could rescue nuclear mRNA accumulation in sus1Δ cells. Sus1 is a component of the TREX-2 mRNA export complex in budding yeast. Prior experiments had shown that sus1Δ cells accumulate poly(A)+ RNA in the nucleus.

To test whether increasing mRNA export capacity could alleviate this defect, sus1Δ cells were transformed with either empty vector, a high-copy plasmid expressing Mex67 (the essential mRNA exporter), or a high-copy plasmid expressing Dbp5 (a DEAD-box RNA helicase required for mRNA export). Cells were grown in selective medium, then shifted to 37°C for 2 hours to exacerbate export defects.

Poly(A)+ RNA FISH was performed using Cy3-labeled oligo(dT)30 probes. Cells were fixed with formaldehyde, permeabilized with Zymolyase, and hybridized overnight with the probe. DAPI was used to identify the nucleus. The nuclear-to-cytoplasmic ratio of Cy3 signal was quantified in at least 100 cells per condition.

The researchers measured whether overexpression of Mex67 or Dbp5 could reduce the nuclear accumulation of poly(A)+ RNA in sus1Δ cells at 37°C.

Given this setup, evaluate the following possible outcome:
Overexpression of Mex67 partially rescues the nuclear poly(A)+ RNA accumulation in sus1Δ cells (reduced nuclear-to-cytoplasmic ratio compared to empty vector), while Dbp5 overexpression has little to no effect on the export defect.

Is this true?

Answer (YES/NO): NO